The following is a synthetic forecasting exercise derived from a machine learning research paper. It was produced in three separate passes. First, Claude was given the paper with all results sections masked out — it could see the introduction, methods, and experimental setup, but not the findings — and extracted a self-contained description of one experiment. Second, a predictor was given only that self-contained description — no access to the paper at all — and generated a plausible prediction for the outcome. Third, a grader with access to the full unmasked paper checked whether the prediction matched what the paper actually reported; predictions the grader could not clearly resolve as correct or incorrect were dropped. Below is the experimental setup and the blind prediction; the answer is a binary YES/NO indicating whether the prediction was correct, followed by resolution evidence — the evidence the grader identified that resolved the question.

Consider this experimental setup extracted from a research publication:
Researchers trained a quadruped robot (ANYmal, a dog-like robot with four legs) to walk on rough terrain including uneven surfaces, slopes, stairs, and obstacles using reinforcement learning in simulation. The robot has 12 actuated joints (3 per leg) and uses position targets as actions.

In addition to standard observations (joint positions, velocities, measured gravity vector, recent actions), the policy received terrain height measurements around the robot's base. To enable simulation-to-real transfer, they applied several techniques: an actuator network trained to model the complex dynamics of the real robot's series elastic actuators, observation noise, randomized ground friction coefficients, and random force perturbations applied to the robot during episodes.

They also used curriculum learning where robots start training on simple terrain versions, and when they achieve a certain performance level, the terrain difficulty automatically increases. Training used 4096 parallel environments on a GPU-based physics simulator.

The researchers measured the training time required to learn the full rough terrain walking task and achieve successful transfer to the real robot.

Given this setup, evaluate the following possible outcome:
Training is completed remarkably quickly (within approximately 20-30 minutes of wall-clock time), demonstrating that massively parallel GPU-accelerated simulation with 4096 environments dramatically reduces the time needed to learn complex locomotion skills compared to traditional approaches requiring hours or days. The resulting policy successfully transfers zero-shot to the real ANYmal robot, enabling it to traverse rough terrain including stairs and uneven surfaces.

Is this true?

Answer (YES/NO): YES